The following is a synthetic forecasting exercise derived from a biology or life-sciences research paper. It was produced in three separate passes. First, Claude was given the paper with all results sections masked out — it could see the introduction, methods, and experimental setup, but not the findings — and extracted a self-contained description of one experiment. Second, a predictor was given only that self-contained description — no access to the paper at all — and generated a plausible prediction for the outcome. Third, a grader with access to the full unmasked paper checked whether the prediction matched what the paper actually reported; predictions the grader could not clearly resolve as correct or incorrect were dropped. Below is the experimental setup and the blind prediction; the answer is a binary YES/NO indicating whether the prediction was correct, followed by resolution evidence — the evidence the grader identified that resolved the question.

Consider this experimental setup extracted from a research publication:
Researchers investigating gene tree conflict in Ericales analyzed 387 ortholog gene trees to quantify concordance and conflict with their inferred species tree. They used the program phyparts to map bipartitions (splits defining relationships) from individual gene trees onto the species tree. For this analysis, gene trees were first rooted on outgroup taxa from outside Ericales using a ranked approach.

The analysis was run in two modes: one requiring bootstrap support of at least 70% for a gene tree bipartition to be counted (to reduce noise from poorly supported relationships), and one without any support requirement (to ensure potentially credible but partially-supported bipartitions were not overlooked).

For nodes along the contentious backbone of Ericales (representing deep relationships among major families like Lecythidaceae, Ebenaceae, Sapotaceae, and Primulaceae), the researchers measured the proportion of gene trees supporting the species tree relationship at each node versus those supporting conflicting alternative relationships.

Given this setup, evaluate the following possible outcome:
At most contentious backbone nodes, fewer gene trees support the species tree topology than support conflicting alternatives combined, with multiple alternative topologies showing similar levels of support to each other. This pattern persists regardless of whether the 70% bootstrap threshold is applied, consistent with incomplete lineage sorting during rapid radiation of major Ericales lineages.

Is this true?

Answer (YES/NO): YES